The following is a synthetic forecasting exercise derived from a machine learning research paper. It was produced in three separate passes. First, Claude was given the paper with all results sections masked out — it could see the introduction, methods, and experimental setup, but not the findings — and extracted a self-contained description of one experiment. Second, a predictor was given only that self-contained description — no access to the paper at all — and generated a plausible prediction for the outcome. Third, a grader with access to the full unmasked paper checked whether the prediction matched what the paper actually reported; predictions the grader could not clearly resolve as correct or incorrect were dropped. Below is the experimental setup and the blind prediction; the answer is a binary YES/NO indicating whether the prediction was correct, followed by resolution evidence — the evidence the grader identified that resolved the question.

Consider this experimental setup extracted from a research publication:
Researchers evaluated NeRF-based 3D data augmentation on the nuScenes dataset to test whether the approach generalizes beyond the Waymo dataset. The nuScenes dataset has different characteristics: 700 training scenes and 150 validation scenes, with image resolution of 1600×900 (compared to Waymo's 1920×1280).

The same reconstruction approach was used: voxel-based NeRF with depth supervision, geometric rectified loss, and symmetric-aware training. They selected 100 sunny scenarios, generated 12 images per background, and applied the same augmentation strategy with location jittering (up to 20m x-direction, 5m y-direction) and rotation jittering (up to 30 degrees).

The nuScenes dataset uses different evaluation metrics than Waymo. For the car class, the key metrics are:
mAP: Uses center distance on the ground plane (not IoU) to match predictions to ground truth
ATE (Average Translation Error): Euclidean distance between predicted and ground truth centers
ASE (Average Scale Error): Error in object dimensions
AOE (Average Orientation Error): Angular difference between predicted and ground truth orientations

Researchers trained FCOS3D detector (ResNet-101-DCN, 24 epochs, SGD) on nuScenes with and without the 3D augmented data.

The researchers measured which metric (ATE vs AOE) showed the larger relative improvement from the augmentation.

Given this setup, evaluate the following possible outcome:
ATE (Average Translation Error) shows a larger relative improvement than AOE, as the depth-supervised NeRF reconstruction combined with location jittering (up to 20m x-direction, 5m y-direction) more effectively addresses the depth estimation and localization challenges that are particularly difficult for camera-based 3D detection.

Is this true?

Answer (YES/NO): YES